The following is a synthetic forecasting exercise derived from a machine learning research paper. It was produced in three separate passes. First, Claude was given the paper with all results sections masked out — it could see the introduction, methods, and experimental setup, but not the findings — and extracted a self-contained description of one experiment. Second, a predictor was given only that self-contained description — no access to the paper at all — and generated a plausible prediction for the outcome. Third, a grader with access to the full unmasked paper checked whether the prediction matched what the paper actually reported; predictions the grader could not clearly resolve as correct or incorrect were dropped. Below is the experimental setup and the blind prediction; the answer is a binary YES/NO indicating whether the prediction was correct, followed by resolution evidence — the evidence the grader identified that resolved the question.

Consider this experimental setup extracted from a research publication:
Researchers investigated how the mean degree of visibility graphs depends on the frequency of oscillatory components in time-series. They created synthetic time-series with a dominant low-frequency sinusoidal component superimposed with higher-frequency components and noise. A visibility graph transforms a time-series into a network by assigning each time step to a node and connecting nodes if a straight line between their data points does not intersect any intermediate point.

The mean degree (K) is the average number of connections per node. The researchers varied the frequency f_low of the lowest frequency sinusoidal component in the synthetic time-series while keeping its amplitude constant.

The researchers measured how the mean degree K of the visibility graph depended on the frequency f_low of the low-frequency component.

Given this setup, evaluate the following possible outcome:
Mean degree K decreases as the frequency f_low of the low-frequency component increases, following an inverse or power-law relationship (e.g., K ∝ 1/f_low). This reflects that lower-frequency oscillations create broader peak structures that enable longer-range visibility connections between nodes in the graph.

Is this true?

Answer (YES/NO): YES